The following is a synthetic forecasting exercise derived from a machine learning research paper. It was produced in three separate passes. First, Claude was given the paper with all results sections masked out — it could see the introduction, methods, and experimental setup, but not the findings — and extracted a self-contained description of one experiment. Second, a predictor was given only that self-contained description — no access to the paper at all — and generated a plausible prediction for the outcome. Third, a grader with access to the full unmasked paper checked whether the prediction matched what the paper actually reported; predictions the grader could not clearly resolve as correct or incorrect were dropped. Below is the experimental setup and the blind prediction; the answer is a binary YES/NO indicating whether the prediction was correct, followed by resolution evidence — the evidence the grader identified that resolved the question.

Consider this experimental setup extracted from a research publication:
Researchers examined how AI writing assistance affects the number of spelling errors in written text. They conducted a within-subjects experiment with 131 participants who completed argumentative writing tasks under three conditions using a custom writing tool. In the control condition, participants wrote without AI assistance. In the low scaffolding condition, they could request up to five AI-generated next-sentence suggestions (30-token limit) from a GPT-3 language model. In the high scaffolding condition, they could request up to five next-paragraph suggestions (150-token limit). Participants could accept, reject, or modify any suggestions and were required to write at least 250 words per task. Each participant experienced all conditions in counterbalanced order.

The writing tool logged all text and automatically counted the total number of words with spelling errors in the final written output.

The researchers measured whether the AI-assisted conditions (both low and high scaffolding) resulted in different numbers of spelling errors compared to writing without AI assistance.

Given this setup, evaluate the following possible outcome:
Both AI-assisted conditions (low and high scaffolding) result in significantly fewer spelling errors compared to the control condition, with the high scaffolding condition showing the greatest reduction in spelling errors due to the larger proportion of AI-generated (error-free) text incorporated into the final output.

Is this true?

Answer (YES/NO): NO